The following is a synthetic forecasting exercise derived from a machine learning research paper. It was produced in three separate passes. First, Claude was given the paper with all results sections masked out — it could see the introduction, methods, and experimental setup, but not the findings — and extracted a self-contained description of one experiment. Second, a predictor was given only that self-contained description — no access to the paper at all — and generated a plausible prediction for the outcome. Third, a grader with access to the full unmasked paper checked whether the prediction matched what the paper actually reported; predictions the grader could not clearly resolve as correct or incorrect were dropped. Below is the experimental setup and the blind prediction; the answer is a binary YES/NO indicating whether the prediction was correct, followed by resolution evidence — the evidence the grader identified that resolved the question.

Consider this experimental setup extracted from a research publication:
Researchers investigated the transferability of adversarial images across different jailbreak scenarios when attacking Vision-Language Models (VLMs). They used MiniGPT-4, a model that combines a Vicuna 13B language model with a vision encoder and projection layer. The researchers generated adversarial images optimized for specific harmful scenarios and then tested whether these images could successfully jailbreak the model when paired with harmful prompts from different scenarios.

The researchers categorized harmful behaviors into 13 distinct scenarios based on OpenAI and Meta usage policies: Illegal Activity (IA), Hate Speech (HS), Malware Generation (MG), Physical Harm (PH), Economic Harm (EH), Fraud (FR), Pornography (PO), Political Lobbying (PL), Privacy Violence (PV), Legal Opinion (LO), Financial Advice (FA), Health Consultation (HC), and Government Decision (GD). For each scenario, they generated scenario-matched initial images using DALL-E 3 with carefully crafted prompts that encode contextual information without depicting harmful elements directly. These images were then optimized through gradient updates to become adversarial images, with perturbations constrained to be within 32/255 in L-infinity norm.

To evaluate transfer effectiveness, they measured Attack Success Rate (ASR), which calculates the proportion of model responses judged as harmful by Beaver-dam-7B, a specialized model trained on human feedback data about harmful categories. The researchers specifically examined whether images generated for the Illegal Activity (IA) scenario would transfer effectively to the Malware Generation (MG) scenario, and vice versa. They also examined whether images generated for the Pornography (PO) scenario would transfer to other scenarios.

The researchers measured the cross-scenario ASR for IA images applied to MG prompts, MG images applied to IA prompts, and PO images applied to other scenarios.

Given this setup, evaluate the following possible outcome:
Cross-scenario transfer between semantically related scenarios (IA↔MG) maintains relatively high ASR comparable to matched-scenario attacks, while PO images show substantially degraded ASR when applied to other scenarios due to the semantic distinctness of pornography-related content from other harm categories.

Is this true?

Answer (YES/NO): YES